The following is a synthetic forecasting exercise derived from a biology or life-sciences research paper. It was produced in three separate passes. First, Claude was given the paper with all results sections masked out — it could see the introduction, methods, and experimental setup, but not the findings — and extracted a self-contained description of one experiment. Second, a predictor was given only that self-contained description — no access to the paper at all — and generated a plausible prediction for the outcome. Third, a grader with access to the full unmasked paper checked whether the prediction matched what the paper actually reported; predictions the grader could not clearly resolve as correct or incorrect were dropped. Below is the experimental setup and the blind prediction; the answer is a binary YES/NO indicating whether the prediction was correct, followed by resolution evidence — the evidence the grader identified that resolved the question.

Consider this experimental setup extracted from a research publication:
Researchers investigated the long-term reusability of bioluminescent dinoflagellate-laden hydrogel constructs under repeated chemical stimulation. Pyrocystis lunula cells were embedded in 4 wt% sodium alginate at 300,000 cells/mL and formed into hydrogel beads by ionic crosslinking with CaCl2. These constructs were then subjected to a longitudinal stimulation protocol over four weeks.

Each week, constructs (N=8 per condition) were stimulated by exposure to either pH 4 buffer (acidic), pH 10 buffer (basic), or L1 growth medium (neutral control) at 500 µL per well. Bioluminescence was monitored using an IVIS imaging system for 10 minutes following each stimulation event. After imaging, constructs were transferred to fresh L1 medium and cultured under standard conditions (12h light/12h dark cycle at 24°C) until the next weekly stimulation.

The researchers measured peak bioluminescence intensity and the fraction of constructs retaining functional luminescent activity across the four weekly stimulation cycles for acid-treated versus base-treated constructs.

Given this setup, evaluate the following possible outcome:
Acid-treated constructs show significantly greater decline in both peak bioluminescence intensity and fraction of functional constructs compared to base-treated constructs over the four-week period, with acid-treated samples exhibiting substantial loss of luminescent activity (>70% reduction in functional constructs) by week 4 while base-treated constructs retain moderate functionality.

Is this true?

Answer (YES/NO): NO